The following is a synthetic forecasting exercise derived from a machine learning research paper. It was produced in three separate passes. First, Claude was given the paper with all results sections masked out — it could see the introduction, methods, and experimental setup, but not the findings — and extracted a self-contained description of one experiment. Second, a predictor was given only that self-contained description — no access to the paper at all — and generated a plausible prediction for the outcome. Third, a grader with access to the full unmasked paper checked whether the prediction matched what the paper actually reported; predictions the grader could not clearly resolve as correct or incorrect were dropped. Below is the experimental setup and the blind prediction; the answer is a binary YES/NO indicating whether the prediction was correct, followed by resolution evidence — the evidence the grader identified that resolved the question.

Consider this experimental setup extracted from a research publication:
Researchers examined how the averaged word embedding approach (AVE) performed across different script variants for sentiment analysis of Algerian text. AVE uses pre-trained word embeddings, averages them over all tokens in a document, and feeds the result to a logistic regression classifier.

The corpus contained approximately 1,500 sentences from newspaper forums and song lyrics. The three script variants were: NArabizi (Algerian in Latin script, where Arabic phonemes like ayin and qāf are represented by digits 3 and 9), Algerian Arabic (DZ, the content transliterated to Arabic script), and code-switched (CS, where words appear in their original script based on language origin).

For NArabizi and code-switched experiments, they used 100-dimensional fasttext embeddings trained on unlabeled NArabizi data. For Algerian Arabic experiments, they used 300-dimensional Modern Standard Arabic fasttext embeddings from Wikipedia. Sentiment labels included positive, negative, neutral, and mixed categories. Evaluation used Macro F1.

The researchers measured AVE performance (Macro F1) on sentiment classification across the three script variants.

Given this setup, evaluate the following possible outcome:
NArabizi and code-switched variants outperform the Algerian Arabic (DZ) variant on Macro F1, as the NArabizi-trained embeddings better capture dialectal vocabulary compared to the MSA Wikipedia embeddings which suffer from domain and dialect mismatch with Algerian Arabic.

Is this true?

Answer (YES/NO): NO